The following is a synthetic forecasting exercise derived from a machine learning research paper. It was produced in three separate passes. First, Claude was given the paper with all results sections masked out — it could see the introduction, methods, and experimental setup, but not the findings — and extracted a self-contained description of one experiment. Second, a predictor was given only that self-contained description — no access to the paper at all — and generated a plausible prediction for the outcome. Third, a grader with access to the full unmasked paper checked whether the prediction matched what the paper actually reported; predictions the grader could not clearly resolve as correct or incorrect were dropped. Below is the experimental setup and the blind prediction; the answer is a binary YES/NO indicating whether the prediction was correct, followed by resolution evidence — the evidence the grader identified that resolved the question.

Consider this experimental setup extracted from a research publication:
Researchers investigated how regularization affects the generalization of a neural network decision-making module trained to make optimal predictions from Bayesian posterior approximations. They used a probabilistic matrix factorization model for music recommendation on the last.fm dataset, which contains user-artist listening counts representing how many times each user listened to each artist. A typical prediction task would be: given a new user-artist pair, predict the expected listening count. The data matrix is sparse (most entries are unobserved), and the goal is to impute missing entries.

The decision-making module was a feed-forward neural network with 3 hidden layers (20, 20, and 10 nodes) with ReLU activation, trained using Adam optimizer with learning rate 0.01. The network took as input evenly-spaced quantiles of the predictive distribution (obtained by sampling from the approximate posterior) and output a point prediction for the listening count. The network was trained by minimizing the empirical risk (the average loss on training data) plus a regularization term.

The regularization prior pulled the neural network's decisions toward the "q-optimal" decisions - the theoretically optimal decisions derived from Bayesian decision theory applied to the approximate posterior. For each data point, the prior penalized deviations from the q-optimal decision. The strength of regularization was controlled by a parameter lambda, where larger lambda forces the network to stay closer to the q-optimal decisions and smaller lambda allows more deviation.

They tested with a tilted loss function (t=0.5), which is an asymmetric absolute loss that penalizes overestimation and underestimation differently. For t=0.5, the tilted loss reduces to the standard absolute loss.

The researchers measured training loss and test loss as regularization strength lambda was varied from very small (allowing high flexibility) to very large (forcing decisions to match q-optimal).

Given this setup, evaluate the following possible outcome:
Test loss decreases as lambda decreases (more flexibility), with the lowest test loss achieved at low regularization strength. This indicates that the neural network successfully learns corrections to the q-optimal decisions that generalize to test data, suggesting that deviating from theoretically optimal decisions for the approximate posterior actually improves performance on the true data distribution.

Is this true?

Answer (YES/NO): NO